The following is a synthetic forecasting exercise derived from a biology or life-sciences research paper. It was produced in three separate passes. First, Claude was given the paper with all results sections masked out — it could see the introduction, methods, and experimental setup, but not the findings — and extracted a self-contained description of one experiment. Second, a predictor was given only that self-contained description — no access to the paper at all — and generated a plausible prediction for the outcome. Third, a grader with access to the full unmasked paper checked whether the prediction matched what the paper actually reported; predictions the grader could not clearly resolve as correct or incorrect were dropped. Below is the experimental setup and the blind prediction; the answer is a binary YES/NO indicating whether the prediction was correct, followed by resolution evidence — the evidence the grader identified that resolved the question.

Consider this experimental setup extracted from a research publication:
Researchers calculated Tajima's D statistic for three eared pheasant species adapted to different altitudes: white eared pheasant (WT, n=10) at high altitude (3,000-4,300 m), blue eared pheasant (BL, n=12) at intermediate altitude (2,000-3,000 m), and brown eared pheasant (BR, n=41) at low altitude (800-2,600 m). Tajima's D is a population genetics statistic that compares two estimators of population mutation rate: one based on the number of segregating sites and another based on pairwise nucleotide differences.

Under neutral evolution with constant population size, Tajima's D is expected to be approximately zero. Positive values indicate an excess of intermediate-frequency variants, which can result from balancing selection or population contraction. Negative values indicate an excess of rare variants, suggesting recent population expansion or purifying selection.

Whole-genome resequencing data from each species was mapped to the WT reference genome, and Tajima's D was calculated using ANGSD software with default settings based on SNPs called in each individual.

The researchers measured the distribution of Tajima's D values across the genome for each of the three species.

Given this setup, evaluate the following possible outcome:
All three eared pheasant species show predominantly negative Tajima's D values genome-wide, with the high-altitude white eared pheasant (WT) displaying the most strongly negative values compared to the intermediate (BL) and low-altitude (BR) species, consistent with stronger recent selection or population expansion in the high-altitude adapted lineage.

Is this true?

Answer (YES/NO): NO